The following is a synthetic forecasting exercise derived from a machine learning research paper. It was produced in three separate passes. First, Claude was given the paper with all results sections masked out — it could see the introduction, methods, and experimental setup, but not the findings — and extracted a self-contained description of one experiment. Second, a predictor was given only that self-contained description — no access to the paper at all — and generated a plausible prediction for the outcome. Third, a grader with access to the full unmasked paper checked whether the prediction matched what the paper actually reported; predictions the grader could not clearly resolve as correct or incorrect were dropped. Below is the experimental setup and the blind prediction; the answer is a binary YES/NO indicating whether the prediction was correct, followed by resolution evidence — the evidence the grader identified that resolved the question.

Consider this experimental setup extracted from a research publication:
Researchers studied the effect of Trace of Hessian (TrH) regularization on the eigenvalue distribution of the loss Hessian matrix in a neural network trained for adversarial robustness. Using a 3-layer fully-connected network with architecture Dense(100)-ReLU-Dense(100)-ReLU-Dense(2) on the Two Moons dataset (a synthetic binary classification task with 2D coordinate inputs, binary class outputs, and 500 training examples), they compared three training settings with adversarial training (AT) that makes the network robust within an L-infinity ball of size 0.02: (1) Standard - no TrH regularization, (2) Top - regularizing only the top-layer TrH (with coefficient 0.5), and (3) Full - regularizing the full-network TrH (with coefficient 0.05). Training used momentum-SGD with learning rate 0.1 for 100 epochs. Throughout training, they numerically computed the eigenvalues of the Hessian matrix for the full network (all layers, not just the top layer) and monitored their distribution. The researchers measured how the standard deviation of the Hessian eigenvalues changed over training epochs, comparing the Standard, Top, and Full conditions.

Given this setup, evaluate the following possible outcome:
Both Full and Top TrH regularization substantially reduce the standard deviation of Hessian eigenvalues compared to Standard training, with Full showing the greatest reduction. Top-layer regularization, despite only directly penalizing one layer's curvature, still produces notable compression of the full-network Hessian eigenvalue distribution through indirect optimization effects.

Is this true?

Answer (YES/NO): NO